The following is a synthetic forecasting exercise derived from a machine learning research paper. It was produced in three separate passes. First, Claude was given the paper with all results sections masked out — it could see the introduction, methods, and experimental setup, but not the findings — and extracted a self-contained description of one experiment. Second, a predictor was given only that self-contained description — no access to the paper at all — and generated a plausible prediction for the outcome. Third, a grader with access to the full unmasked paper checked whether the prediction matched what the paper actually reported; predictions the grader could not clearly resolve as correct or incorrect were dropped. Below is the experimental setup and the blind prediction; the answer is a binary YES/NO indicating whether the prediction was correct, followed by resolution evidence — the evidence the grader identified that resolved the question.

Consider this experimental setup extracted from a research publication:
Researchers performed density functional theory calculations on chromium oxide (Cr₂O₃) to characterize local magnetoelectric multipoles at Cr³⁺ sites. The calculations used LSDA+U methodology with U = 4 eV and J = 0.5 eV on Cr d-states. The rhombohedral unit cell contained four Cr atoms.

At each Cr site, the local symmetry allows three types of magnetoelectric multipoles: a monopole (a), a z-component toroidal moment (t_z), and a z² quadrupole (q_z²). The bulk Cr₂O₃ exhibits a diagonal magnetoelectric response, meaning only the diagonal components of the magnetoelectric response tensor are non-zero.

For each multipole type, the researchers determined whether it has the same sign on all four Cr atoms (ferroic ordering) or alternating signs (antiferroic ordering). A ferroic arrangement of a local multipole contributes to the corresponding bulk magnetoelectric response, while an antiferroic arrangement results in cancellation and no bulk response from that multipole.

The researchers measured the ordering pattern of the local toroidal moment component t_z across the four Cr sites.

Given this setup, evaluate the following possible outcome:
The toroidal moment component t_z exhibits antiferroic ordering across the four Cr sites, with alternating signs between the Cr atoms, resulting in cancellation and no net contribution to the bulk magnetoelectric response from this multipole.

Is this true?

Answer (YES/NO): YES